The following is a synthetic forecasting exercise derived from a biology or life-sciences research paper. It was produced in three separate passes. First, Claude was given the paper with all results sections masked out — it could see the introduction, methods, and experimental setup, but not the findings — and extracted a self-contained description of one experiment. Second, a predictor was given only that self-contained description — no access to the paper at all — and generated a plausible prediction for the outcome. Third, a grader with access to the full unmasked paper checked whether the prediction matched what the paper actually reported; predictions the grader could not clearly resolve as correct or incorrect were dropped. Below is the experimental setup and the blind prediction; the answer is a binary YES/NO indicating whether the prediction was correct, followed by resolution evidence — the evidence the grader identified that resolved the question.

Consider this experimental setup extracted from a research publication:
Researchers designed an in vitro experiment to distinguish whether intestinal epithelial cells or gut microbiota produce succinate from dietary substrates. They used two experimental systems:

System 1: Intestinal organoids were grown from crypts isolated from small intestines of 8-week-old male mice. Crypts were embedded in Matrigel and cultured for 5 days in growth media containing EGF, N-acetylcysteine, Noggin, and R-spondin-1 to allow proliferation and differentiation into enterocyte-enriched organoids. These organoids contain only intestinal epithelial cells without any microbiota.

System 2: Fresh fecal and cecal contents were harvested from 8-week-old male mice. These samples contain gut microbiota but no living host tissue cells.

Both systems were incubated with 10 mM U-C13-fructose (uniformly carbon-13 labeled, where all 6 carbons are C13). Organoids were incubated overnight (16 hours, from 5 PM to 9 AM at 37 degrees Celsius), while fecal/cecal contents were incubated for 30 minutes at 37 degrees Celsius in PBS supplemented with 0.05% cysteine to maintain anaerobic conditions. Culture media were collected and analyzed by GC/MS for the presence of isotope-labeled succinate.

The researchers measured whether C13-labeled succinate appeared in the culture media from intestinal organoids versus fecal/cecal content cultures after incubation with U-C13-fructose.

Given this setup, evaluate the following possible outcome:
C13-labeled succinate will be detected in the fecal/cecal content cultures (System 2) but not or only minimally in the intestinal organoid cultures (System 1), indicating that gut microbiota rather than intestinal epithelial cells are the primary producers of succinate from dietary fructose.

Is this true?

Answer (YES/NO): NO